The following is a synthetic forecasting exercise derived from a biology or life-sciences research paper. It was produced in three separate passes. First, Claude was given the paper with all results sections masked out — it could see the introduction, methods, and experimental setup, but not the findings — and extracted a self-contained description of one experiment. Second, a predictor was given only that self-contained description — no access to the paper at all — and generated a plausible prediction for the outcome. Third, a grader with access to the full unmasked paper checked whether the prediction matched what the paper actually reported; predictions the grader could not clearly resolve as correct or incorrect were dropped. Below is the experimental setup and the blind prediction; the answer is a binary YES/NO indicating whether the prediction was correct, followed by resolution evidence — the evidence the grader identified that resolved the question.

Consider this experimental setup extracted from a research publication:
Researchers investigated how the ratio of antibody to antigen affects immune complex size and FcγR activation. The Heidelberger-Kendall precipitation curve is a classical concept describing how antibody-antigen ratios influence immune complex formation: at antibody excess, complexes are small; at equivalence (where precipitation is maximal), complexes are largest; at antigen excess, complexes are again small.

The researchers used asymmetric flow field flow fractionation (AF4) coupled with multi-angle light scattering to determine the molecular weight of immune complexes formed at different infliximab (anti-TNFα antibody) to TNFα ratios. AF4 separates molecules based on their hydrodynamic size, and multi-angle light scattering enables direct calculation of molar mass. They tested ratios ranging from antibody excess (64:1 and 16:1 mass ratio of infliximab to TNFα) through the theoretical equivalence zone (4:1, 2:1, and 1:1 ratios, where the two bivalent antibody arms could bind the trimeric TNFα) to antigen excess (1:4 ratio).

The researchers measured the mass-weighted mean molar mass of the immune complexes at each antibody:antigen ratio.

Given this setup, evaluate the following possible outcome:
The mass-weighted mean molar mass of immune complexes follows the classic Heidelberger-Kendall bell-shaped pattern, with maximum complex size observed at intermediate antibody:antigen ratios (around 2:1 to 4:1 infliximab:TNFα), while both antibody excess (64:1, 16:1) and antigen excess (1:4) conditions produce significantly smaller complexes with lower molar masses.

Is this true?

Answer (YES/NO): NO